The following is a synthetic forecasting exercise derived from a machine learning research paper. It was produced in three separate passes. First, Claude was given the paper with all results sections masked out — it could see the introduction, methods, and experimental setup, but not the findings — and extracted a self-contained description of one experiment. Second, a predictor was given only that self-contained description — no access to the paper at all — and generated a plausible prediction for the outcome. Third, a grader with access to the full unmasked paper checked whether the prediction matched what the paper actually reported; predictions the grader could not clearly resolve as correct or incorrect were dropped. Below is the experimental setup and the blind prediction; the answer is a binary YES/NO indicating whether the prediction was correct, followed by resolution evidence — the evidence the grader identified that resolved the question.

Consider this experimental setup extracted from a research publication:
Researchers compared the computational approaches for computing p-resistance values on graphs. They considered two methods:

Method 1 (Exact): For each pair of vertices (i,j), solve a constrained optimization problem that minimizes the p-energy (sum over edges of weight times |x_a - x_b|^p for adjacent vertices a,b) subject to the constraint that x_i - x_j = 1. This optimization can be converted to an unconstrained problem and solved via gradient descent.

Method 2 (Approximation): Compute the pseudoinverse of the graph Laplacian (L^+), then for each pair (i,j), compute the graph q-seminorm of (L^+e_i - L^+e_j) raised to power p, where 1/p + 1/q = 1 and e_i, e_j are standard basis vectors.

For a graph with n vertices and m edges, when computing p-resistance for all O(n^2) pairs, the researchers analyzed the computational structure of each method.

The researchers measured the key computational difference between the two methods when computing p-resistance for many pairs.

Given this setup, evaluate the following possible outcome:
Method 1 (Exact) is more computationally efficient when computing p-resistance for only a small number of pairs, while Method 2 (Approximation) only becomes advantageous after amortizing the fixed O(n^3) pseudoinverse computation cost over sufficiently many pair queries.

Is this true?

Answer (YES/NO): NO